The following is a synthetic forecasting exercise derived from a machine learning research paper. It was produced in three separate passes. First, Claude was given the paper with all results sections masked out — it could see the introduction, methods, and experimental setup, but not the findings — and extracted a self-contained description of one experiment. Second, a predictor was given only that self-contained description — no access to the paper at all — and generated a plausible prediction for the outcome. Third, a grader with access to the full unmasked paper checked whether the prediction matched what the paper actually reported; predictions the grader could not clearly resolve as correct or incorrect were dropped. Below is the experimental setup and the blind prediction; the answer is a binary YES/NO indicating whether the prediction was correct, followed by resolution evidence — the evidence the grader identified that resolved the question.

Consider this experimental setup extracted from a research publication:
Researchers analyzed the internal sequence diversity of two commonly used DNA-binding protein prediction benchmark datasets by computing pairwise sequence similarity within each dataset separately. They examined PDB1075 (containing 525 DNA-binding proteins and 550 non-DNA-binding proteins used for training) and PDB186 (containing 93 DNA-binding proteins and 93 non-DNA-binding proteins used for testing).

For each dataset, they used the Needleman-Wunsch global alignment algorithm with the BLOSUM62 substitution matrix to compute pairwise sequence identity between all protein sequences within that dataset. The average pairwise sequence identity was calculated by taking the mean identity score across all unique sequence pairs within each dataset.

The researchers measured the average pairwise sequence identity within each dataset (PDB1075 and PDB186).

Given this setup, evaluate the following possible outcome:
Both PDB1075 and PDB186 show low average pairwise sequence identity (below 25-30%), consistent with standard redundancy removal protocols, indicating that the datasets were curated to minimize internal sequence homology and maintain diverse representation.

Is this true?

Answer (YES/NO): NO